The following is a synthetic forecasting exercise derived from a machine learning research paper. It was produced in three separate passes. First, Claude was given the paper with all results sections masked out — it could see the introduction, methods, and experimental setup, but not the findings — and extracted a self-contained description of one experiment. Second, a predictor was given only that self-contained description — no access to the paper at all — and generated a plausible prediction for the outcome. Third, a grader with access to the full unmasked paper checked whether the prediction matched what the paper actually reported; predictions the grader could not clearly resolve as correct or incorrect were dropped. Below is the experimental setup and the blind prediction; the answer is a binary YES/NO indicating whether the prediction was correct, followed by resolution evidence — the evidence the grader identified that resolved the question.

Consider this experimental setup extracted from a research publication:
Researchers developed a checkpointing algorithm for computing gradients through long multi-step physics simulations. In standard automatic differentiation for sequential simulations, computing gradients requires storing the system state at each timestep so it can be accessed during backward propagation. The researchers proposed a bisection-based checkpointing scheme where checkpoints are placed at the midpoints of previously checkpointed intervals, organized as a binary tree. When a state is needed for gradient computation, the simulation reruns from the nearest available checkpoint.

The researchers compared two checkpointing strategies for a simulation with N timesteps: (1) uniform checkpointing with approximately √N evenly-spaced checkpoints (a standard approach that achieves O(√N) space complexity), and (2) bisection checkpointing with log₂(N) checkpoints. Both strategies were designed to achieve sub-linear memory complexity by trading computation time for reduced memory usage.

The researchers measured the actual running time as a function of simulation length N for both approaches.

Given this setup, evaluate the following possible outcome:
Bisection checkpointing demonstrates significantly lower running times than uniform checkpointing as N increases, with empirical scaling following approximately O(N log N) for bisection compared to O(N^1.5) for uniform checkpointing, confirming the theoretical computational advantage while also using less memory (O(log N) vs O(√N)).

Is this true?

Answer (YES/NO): NO